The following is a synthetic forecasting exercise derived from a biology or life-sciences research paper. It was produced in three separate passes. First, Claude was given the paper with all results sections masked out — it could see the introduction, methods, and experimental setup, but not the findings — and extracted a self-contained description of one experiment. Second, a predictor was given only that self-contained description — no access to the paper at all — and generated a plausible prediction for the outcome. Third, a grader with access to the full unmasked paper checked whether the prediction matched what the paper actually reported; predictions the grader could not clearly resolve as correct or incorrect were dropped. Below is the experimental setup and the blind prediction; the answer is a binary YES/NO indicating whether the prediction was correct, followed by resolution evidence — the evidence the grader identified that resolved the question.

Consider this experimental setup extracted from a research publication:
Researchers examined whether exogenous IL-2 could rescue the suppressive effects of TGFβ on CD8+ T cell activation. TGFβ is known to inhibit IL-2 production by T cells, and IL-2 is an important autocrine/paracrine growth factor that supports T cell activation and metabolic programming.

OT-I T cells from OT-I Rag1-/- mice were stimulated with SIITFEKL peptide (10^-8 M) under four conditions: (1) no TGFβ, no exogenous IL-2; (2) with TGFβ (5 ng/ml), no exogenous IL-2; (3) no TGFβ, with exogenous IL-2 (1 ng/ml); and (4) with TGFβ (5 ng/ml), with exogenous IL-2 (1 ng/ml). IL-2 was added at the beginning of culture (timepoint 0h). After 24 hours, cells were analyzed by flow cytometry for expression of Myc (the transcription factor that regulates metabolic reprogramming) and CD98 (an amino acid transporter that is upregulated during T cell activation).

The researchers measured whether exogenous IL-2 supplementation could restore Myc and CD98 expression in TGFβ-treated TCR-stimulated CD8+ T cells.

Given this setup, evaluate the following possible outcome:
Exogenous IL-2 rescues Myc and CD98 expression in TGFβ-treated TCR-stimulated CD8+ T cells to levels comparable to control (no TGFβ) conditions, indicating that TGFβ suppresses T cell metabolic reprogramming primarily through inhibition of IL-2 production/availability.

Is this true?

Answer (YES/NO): NO